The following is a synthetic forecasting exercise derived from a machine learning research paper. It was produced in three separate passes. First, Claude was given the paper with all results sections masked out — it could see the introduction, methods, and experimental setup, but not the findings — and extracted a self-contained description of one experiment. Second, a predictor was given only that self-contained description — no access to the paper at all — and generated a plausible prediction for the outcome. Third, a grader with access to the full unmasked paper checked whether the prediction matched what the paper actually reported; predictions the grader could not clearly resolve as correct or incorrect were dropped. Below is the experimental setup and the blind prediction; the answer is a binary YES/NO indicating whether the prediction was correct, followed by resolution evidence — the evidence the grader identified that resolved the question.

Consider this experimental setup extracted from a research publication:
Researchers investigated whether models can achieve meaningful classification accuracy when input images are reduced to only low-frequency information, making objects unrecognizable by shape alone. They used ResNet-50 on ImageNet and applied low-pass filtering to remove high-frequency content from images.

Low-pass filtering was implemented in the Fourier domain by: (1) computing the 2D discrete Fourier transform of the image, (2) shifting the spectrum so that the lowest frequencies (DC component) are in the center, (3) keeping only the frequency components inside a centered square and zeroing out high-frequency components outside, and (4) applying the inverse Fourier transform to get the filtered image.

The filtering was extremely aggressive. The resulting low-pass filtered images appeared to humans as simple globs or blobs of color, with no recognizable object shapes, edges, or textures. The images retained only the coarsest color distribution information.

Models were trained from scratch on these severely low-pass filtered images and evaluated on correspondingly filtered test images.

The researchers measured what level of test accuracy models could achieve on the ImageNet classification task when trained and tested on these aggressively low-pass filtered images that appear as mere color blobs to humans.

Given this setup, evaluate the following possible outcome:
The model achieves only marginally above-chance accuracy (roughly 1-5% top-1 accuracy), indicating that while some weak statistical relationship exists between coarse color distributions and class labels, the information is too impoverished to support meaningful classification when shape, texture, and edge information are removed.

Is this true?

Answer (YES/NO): NO